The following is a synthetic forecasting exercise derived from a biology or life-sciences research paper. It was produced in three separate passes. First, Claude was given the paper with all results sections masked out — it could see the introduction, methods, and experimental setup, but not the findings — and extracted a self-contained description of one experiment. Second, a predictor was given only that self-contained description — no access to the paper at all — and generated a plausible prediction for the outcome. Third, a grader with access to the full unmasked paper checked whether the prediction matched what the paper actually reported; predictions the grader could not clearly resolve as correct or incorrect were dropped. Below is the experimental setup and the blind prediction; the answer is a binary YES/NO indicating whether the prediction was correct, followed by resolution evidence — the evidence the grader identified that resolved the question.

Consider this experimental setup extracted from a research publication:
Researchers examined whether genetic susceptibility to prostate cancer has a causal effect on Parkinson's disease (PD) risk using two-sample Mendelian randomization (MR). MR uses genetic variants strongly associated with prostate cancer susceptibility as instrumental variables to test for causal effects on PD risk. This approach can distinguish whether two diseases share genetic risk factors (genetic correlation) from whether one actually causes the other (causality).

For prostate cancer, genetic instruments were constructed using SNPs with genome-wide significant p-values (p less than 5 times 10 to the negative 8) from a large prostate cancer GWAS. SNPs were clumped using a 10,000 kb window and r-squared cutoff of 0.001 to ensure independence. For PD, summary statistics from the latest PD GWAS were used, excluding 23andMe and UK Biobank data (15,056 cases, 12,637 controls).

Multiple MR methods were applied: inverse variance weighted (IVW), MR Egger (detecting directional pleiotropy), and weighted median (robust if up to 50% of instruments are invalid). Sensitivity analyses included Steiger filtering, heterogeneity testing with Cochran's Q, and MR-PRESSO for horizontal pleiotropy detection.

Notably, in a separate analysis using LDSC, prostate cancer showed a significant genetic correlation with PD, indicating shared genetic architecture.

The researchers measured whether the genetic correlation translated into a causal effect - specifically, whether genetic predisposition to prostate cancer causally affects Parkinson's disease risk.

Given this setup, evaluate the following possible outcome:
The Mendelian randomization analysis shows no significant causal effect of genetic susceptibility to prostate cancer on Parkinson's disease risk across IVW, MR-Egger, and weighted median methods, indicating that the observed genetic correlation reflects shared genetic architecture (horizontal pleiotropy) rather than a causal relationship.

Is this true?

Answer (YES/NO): YES